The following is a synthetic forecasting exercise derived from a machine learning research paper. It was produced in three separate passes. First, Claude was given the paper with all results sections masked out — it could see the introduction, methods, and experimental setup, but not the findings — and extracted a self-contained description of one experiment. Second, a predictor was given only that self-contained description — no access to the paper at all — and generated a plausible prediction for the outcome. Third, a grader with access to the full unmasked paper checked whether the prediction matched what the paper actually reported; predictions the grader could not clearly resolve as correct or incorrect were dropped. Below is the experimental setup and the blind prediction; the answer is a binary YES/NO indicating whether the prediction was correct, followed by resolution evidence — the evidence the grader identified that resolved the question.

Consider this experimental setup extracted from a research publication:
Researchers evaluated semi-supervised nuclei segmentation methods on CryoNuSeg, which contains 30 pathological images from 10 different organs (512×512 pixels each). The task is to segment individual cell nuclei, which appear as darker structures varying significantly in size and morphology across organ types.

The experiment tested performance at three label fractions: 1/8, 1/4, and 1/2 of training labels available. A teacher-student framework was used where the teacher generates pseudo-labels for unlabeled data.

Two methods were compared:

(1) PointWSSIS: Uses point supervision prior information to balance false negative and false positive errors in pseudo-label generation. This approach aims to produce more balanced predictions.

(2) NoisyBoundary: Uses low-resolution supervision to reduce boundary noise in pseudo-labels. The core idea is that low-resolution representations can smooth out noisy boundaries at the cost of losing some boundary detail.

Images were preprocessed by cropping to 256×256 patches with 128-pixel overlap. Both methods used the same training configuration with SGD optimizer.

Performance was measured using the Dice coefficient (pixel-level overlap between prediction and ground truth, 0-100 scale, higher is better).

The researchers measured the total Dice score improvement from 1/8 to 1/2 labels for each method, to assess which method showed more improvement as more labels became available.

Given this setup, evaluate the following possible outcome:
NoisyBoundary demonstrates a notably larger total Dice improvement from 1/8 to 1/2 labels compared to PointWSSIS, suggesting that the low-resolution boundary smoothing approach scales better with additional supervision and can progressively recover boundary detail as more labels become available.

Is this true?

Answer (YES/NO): YES